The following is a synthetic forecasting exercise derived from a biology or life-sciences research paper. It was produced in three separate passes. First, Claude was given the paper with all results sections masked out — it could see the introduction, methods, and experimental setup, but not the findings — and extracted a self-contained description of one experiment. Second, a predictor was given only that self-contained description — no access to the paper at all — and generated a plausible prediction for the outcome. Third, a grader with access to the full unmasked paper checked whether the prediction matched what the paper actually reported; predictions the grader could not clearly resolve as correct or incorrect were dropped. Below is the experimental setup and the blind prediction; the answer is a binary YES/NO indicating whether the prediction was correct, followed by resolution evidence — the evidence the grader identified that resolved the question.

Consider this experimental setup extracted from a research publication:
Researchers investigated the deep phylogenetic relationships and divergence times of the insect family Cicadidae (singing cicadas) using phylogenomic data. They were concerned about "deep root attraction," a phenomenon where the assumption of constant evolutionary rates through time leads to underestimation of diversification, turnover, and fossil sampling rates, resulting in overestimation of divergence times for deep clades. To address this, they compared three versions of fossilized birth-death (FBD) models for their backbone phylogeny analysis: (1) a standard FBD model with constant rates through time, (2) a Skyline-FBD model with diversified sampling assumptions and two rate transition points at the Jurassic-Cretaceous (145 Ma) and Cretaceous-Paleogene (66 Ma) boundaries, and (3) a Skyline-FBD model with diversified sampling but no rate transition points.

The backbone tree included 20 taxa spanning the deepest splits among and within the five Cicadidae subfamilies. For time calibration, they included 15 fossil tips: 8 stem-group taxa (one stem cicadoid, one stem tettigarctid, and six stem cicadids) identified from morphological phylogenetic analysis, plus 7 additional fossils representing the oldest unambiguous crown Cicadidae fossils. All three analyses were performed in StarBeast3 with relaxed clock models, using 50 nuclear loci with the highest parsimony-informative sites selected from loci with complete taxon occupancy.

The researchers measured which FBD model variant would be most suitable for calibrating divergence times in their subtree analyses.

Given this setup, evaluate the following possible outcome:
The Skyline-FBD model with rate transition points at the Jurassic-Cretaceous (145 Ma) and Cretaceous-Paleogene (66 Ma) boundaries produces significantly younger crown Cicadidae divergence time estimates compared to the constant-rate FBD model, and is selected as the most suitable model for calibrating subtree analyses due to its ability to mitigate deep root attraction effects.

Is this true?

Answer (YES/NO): NO